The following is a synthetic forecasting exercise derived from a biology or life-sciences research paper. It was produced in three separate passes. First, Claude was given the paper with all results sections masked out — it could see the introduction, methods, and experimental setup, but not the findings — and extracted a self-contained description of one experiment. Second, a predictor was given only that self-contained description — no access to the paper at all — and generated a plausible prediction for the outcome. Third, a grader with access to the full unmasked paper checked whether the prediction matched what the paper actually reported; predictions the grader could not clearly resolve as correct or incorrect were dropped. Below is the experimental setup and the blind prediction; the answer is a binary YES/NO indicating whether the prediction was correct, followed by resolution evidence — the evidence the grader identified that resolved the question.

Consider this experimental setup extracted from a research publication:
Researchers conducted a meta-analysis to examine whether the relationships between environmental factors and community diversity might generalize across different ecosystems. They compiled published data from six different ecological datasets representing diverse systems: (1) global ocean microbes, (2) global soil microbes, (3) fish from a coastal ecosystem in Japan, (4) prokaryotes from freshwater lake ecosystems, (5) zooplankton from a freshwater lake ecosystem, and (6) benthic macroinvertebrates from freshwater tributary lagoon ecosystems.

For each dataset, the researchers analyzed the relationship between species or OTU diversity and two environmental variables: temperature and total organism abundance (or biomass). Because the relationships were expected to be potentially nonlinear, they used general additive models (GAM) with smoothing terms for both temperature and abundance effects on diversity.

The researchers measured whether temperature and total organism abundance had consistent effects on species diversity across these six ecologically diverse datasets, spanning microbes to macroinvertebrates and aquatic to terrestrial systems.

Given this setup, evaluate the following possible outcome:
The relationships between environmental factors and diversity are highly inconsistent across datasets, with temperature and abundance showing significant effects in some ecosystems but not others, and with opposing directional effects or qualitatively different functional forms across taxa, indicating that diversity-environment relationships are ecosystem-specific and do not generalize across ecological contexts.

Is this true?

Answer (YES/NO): NO